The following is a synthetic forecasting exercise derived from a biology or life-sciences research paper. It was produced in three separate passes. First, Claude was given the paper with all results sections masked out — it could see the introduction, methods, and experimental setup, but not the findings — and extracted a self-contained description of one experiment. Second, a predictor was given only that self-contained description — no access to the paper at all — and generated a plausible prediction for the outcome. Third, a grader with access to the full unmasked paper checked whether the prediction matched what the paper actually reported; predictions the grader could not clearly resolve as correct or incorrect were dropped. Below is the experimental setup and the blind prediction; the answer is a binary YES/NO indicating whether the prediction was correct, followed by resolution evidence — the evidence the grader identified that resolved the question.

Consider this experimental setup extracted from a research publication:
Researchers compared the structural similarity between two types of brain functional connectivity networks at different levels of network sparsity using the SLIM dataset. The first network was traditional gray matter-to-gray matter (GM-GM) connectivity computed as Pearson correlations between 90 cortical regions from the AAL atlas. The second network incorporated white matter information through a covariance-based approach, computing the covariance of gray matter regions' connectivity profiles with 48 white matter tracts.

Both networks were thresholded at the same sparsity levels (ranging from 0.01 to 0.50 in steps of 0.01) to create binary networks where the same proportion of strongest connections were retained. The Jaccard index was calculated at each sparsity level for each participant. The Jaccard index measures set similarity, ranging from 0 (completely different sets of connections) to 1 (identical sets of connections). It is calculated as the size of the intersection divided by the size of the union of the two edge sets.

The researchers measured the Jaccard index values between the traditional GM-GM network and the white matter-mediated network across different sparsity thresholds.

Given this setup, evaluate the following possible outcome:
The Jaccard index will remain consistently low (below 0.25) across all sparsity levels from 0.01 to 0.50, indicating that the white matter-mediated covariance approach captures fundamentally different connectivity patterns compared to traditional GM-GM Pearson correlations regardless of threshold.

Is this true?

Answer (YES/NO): NO